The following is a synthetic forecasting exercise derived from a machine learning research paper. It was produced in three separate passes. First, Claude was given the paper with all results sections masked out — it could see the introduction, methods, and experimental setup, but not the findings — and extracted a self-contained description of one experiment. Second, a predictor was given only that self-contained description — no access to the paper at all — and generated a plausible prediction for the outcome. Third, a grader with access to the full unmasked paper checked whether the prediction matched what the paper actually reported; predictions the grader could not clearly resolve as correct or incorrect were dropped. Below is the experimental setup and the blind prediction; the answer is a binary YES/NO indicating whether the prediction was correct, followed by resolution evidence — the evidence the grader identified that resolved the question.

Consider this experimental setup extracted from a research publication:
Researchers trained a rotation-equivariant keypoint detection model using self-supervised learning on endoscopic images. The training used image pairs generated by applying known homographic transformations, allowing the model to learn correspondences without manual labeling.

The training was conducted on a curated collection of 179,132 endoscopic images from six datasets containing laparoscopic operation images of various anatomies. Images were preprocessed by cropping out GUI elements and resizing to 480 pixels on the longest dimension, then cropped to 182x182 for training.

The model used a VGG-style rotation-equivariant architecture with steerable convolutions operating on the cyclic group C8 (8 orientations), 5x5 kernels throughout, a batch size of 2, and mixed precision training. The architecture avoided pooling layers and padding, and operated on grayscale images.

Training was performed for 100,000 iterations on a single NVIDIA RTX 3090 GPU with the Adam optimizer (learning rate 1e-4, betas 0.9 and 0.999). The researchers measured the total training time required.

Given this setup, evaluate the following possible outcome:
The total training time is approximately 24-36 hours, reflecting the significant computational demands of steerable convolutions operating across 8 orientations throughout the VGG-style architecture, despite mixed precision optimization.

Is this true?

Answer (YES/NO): NO